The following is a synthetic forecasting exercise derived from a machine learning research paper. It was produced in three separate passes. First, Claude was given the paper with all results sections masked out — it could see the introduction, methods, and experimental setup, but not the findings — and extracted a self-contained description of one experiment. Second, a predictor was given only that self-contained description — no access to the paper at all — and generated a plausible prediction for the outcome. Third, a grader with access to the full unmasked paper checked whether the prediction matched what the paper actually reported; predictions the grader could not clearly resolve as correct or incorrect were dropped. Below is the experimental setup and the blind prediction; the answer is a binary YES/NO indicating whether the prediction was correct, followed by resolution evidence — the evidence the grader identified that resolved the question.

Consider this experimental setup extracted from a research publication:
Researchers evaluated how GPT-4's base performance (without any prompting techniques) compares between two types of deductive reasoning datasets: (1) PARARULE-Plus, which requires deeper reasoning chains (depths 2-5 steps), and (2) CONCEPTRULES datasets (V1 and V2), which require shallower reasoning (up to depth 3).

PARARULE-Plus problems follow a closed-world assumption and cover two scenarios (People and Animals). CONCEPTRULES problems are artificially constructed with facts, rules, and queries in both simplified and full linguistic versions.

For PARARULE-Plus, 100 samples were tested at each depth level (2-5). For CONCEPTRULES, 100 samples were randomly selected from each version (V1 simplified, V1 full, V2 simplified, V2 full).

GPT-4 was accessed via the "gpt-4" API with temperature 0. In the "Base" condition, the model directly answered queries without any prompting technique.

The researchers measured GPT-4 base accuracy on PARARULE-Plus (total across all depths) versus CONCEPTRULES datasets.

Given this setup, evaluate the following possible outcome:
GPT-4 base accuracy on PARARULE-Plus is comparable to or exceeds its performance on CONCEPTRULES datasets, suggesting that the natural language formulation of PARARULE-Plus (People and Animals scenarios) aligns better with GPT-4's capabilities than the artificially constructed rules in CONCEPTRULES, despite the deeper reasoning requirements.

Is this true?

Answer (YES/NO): NO